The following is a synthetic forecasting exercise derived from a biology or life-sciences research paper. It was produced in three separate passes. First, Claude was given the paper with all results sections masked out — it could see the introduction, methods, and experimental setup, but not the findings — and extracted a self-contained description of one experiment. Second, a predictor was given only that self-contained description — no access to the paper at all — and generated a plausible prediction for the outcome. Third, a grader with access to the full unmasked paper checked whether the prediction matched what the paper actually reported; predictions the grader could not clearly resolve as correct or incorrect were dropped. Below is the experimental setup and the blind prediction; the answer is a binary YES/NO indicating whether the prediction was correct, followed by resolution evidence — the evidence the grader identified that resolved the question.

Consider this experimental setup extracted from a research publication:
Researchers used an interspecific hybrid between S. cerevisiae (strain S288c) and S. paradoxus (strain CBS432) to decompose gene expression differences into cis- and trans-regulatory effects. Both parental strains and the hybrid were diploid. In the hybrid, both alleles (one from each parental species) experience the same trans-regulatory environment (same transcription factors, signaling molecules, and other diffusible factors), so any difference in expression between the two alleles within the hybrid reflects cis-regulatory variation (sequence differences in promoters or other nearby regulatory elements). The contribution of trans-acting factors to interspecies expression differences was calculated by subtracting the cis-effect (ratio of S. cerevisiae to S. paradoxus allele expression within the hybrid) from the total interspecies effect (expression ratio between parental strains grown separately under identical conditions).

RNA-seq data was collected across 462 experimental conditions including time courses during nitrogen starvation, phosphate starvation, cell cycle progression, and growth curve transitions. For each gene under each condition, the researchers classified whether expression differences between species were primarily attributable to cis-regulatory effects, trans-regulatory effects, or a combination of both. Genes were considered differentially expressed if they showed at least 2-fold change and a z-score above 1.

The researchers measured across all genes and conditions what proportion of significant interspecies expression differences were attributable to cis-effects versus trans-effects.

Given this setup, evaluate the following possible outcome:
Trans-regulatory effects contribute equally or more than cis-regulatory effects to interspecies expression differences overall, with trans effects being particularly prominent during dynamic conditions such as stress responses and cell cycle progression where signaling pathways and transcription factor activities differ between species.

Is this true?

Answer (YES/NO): NO